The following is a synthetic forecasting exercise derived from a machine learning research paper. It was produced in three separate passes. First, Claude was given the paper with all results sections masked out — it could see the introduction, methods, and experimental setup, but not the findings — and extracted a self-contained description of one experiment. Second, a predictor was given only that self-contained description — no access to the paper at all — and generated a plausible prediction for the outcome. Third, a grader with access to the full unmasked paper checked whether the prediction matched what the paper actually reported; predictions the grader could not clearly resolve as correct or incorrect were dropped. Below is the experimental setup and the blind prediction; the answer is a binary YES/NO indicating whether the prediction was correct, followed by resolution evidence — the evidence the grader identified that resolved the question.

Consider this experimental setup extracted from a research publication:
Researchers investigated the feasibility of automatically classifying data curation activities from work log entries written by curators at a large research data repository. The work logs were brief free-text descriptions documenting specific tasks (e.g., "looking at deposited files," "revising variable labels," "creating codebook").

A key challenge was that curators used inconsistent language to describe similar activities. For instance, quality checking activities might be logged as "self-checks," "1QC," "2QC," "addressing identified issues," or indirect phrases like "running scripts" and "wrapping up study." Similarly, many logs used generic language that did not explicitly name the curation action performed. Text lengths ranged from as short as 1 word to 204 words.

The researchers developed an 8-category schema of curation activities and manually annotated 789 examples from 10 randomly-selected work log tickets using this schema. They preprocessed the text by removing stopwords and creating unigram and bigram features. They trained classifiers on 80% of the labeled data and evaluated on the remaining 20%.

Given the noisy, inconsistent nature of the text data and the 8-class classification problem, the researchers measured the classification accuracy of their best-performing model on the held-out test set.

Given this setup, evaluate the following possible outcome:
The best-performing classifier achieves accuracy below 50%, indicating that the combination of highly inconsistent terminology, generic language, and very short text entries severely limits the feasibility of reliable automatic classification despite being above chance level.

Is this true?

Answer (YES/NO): NO